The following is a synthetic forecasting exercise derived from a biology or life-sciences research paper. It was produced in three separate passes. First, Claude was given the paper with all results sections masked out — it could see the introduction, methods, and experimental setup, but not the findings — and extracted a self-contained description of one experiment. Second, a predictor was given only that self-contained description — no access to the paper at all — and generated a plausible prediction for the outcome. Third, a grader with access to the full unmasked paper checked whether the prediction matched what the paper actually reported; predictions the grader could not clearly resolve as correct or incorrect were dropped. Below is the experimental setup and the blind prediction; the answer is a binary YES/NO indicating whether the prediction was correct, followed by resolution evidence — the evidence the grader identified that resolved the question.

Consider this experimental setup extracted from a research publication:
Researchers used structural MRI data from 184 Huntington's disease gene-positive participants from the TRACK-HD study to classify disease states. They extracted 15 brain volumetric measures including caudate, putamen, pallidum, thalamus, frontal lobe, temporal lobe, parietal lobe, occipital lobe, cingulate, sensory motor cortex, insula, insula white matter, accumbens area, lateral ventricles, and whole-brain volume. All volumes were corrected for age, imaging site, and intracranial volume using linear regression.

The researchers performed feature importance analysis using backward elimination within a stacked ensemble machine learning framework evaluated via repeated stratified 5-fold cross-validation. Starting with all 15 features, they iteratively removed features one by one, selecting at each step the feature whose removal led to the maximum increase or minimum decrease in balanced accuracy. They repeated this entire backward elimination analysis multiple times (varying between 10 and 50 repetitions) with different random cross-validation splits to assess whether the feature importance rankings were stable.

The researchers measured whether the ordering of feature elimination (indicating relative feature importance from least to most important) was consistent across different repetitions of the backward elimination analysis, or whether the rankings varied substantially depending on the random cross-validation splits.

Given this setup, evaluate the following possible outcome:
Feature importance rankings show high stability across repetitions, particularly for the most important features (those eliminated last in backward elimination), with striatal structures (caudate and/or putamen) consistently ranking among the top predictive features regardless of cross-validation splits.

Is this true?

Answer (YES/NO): YES